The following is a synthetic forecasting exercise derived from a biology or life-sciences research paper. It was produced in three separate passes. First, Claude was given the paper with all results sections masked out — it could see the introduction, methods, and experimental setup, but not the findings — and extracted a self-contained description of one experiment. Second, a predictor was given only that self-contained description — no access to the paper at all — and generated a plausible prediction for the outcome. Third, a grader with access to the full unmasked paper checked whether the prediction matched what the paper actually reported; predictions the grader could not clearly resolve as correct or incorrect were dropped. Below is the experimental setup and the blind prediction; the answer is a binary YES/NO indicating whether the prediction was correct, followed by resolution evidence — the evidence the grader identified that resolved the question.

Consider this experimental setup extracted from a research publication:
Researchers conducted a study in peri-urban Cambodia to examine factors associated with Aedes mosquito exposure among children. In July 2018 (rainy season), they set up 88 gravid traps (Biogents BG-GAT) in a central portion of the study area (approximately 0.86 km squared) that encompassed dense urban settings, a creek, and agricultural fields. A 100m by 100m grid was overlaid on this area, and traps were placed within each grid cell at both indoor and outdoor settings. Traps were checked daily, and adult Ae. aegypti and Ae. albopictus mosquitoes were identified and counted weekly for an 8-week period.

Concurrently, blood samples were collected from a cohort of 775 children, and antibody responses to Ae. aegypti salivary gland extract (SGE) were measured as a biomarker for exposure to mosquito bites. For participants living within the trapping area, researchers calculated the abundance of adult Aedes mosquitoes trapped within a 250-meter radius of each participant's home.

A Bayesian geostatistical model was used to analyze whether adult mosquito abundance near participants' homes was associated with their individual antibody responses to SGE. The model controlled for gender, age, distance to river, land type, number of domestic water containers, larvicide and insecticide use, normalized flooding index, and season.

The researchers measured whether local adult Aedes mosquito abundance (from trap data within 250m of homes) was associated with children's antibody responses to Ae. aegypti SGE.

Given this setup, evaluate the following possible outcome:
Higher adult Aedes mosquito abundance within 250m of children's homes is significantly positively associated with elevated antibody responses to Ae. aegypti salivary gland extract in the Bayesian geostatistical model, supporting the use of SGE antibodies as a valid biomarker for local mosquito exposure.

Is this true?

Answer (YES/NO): NO